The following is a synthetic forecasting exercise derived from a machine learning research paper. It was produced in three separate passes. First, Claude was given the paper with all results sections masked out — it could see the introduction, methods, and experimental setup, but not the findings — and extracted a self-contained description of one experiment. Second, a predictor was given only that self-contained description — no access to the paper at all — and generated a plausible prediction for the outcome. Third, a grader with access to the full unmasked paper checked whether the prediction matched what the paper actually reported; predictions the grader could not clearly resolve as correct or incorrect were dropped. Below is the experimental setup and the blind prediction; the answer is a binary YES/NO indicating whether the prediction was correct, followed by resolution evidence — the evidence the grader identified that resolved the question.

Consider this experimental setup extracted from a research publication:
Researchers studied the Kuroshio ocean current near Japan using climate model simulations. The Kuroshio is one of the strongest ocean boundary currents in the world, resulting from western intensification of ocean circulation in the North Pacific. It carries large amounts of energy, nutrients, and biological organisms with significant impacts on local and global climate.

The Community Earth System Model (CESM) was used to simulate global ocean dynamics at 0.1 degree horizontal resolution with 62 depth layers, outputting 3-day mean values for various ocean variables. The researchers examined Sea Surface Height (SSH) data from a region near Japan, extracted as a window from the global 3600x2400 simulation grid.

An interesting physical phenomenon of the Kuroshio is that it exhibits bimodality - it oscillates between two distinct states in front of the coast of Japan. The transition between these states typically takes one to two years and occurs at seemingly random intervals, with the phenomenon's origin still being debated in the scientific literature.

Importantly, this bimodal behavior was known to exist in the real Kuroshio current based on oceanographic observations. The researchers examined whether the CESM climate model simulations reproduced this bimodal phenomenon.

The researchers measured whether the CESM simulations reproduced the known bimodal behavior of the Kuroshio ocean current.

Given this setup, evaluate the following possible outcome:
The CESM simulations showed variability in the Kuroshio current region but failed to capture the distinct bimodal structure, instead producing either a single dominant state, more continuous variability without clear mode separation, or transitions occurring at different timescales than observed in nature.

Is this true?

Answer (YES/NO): NO